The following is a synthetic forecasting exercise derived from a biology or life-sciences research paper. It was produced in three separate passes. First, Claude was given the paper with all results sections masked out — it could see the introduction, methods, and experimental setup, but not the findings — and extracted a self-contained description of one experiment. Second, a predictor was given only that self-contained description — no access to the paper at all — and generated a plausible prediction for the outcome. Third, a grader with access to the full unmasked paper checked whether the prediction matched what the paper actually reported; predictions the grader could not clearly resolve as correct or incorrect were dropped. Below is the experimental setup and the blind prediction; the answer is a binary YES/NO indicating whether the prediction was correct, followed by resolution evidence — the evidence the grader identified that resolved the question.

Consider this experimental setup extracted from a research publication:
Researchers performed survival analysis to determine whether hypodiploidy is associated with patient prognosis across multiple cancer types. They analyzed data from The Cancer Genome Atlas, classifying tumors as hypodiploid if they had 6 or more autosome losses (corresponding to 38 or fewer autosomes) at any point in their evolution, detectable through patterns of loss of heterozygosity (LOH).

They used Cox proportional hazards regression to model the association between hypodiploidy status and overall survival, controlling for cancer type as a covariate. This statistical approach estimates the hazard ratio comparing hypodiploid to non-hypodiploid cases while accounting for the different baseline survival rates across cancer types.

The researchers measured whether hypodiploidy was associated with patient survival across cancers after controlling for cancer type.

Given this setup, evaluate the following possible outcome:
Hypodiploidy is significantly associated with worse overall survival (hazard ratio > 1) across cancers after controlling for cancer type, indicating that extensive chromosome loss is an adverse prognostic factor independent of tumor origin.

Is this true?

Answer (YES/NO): YES